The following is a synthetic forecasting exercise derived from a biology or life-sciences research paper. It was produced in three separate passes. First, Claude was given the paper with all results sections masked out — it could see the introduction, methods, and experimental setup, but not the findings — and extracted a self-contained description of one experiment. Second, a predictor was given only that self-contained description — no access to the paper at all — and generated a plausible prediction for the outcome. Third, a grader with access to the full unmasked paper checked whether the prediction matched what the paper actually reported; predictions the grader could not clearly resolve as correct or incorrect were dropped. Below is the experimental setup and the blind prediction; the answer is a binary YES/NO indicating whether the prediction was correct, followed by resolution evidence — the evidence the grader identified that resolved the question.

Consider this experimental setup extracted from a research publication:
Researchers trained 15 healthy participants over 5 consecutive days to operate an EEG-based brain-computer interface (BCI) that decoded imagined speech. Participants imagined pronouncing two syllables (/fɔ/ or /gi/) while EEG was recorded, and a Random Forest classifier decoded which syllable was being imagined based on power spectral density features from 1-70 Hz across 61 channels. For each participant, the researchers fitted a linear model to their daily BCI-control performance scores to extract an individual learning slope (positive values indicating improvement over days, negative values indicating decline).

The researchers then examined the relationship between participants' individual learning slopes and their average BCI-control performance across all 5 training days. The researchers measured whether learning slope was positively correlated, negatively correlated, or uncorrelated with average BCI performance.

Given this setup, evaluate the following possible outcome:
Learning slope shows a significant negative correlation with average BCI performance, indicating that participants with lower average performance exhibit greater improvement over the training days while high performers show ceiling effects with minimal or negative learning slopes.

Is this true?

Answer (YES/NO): NO